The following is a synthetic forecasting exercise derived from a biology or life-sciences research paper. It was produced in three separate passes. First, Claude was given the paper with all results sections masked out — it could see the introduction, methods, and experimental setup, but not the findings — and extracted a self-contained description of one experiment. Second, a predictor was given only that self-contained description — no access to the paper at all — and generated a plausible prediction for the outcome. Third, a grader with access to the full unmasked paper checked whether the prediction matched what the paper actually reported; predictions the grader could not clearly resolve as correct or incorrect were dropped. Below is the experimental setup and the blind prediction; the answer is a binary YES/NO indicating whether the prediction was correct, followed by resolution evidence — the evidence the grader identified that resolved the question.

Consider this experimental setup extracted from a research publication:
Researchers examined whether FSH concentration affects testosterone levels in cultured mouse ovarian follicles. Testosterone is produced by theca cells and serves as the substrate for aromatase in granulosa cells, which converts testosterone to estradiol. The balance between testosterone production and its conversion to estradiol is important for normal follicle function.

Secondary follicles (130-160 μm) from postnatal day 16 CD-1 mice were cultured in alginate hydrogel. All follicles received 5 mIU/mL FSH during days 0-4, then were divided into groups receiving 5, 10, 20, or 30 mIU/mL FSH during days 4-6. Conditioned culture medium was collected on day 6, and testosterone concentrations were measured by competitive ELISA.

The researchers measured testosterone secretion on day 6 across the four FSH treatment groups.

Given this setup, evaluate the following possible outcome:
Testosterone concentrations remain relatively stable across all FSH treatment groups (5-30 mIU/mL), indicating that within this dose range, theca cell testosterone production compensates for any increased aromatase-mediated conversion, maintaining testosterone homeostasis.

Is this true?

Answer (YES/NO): NO